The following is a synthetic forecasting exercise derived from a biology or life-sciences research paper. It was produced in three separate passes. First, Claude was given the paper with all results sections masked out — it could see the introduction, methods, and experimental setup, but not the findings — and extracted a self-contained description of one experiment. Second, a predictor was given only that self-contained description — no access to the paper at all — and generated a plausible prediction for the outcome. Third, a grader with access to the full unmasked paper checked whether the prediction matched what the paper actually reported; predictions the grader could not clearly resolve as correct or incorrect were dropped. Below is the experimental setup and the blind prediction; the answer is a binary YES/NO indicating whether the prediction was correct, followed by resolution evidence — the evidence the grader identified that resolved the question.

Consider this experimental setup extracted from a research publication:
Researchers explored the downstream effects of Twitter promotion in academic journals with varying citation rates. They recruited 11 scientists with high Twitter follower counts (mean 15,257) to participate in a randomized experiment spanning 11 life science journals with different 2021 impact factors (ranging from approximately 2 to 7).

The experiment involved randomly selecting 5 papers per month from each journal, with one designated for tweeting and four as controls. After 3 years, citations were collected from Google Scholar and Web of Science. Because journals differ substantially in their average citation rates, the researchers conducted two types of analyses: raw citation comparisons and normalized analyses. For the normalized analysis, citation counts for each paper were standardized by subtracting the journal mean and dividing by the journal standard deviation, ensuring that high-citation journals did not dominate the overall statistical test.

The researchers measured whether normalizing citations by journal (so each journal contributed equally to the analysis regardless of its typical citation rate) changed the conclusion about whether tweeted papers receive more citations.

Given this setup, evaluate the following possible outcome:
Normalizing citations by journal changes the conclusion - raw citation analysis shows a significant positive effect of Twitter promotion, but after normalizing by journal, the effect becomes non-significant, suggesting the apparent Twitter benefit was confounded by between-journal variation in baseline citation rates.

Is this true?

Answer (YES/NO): NO